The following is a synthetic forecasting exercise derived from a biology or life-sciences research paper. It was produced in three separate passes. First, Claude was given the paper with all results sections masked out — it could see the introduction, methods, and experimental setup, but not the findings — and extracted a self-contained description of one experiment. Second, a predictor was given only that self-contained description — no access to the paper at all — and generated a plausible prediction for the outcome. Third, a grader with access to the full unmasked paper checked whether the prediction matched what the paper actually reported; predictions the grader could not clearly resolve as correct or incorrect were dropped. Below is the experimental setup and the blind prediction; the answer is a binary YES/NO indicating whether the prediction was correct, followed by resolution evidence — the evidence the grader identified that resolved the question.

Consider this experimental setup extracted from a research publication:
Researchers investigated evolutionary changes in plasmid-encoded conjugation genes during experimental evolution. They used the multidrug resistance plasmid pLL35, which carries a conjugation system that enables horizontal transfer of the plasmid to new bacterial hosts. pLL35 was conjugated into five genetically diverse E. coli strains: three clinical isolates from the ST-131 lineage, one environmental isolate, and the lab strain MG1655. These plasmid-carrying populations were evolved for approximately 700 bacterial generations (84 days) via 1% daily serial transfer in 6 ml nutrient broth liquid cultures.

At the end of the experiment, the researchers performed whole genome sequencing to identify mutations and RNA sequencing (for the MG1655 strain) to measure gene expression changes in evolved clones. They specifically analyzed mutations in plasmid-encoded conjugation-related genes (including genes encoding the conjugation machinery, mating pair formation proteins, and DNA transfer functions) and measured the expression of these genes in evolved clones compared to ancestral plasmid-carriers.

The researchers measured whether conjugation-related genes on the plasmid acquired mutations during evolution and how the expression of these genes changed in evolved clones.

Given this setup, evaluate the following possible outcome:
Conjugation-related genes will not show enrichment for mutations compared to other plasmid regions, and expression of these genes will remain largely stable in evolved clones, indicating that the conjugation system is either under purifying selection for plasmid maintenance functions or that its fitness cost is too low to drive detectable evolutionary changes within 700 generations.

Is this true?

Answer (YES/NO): NO